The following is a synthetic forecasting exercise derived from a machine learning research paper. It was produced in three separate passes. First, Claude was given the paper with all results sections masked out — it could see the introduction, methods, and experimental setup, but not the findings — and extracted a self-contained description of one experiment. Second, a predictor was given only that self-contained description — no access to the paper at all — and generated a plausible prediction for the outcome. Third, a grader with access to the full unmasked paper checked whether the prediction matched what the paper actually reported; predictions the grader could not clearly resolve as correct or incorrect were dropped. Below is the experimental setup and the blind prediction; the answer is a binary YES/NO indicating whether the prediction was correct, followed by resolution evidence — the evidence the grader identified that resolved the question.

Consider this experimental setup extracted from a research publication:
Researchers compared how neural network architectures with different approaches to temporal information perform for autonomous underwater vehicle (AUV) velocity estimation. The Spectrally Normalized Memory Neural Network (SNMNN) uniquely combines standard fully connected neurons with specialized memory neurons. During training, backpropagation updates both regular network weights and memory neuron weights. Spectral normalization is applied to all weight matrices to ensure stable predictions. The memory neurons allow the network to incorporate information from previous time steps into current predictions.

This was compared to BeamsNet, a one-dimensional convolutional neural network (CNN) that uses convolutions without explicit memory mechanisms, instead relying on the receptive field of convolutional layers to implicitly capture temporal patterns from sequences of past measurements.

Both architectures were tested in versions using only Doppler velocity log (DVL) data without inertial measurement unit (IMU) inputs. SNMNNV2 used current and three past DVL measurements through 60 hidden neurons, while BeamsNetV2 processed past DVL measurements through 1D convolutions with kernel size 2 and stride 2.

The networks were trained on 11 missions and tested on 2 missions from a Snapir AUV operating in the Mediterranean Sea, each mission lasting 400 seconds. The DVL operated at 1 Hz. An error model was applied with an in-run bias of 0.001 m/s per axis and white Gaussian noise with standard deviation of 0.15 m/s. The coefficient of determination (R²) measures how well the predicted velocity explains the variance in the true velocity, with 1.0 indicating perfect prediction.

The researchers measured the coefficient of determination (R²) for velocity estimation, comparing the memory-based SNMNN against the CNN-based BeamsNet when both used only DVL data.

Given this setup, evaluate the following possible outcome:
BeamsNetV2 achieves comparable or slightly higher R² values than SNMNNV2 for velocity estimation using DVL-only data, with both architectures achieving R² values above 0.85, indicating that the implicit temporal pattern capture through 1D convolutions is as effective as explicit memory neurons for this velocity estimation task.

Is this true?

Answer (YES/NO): YES